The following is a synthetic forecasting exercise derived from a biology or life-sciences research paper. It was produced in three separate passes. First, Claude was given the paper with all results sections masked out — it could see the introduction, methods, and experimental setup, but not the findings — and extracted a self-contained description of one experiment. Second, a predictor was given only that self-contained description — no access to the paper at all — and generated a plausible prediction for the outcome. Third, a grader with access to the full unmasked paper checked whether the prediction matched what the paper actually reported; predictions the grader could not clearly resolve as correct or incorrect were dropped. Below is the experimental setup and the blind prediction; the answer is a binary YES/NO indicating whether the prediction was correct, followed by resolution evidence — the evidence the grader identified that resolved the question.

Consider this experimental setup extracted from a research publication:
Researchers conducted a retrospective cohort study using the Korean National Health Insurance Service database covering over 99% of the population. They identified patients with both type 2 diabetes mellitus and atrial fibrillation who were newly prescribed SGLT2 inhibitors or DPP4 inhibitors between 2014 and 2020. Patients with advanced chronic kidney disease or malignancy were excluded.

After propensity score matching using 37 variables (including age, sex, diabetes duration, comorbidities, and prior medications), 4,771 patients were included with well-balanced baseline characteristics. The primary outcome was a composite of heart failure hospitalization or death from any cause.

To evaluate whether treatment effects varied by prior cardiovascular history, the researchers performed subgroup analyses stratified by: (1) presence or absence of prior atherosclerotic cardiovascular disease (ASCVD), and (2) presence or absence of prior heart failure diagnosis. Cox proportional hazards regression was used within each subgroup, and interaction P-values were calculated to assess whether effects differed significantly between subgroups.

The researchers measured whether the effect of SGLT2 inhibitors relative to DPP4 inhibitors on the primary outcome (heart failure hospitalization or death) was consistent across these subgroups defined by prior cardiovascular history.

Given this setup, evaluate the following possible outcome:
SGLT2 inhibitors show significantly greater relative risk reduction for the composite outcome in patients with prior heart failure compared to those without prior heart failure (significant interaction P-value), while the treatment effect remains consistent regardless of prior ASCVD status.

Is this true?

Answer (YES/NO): NO